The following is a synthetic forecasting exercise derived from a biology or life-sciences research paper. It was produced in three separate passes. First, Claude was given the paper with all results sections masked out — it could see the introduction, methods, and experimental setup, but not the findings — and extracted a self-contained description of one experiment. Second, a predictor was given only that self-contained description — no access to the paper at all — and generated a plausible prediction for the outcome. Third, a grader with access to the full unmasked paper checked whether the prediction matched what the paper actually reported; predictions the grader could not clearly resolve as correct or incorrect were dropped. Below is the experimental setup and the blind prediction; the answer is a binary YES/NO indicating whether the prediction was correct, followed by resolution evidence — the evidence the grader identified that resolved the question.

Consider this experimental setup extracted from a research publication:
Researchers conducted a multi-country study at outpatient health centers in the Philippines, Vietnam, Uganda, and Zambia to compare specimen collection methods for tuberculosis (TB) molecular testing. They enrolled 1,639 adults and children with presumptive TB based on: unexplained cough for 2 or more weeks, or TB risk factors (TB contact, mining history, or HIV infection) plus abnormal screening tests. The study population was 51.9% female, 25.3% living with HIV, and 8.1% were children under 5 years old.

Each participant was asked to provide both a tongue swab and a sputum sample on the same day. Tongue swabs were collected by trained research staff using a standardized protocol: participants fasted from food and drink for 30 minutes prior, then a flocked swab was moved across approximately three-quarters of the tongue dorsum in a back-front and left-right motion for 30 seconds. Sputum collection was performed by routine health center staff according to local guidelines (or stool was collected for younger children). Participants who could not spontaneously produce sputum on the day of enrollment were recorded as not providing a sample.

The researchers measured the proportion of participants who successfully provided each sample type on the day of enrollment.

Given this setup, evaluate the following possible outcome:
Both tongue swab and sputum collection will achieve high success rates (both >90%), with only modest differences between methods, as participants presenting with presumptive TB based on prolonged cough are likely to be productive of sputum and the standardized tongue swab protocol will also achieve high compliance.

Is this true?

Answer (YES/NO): NO